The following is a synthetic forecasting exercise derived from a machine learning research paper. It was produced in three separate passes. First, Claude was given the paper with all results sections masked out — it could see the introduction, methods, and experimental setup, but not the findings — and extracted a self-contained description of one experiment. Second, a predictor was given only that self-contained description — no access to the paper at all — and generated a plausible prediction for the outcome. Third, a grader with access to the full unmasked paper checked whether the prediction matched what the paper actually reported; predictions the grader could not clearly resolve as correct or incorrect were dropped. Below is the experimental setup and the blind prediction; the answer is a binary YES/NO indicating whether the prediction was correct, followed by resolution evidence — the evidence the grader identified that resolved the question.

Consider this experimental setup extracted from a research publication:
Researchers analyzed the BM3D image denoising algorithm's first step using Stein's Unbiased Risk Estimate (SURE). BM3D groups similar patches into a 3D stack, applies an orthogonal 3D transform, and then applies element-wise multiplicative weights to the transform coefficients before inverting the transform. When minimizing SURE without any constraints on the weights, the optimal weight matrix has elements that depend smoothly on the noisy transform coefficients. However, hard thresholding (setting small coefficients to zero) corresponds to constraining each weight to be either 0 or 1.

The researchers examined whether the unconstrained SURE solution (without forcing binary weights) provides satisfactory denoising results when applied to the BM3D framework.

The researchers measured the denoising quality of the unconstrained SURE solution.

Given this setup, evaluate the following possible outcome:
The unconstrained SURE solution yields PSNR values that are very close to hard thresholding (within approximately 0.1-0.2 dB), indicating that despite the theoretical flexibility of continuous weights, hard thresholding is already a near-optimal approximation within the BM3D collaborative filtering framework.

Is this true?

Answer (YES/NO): NO